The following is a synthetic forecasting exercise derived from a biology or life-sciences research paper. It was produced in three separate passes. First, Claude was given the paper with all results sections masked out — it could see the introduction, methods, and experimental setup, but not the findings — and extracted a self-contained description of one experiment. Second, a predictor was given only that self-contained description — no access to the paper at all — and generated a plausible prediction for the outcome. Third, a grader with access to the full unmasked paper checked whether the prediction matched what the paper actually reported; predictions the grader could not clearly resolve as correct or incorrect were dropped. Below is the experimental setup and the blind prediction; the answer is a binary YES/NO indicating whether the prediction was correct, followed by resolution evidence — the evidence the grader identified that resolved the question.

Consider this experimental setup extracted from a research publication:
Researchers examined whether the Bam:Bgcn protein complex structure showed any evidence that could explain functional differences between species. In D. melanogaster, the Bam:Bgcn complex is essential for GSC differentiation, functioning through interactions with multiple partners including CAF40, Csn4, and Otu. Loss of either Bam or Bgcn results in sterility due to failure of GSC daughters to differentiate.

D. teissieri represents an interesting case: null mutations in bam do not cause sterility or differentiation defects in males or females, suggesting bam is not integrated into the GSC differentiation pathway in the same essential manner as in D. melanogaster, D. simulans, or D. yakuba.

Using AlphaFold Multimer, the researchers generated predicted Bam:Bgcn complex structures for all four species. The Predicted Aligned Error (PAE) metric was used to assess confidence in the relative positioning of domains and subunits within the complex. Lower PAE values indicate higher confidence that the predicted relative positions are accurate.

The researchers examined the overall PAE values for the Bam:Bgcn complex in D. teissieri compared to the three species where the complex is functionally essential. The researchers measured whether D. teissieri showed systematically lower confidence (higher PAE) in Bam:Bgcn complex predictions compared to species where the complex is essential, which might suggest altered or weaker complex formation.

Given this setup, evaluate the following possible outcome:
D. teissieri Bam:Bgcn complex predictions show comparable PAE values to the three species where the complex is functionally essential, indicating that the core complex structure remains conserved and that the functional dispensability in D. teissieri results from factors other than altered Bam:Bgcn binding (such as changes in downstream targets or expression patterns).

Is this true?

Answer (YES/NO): YES